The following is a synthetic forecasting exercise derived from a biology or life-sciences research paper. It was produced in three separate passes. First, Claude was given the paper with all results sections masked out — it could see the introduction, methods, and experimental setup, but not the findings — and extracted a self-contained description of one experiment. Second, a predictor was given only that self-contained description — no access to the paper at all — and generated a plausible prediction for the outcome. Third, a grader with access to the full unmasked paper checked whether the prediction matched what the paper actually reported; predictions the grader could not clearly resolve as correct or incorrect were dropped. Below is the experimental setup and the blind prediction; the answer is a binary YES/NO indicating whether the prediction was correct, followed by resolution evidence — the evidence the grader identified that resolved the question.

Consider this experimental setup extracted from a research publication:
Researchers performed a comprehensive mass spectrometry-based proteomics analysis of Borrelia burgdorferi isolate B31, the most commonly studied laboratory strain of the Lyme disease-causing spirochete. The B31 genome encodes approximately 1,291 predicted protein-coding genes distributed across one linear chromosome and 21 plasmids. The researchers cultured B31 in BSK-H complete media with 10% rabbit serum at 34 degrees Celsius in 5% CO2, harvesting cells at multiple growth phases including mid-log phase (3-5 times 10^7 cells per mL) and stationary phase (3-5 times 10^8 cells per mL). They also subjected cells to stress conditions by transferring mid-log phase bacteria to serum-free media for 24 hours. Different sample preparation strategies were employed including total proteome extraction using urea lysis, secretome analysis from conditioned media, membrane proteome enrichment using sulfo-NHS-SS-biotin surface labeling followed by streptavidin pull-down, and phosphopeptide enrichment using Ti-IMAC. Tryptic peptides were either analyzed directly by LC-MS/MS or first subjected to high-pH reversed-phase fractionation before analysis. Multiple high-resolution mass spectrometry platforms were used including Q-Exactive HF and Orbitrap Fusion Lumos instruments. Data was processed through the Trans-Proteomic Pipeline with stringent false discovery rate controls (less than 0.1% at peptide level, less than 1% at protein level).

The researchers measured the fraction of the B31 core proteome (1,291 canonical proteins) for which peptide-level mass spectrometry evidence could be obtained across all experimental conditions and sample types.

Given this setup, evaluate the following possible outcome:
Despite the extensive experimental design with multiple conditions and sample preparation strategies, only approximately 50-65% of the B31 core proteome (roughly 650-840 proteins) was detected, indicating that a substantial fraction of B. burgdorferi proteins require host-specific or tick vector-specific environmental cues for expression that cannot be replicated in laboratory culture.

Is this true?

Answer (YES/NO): NO